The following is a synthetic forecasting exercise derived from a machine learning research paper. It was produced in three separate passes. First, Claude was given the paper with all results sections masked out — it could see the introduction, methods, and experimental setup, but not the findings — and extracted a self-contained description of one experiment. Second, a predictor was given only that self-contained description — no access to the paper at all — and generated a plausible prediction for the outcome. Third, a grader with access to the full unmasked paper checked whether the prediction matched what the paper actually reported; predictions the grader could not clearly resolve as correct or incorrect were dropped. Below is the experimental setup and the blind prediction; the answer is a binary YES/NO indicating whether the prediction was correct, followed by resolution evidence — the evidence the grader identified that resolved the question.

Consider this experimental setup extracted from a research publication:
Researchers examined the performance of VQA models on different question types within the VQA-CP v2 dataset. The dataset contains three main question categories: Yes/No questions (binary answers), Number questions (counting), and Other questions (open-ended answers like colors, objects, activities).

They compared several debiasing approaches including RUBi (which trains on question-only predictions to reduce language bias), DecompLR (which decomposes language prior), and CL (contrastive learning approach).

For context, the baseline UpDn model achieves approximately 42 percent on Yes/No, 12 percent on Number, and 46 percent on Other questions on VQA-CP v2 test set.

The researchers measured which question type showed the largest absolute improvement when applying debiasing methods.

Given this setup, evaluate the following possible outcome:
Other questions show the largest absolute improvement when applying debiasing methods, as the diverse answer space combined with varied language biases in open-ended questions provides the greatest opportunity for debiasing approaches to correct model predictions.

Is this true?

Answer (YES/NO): NO